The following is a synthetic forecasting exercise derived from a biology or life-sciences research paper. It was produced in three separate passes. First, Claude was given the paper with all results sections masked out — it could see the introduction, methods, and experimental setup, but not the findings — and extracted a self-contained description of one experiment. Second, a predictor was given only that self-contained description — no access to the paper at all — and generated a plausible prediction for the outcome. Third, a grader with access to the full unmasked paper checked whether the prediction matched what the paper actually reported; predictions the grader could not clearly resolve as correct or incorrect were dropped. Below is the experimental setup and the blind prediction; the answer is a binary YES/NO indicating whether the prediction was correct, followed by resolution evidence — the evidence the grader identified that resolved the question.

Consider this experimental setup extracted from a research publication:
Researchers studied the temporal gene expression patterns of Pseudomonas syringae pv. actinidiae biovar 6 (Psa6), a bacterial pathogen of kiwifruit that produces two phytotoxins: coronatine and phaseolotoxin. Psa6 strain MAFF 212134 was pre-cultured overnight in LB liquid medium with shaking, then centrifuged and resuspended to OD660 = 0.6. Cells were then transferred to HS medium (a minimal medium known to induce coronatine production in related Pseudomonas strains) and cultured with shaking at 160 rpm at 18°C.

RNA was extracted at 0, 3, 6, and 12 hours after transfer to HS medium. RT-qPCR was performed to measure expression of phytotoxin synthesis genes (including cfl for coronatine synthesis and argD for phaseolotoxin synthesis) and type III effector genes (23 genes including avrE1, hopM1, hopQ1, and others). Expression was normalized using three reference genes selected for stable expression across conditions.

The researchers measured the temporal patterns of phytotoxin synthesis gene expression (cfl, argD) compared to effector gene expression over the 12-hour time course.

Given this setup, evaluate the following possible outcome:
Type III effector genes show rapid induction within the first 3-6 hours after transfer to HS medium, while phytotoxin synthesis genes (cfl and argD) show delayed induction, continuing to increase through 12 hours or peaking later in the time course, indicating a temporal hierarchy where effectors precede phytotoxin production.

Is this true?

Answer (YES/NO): YES